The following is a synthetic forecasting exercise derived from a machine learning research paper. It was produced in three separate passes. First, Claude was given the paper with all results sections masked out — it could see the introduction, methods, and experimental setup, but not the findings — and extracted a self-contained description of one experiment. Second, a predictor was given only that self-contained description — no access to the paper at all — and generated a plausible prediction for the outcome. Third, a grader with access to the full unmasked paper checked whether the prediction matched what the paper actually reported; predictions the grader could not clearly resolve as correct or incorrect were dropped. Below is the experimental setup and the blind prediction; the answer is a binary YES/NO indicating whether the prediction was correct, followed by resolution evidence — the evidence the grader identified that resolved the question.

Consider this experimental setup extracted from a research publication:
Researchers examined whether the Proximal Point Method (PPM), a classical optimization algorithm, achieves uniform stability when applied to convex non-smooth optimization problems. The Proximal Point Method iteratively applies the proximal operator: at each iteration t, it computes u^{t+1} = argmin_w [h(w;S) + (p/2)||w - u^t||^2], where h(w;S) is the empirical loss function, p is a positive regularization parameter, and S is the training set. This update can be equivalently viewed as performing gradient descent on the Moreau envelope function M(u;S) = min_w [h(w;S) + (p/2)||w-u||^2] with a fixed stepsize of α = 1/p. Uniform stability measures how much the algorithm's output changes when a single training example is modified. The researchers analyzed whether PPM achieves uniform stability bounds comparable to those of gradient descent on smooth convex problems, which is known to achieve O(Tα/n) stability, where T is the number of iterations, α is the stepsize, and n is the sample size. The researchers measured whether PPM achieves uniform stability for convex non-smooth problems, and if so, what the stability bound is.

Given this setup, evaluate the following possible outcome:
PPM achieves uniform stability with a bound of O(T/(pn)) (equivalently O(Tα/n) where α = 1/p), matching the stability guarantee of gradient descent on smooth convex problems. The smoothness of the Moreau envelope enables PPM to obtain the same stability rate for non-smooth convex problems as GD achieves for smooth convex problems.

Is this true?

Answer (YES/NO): YES